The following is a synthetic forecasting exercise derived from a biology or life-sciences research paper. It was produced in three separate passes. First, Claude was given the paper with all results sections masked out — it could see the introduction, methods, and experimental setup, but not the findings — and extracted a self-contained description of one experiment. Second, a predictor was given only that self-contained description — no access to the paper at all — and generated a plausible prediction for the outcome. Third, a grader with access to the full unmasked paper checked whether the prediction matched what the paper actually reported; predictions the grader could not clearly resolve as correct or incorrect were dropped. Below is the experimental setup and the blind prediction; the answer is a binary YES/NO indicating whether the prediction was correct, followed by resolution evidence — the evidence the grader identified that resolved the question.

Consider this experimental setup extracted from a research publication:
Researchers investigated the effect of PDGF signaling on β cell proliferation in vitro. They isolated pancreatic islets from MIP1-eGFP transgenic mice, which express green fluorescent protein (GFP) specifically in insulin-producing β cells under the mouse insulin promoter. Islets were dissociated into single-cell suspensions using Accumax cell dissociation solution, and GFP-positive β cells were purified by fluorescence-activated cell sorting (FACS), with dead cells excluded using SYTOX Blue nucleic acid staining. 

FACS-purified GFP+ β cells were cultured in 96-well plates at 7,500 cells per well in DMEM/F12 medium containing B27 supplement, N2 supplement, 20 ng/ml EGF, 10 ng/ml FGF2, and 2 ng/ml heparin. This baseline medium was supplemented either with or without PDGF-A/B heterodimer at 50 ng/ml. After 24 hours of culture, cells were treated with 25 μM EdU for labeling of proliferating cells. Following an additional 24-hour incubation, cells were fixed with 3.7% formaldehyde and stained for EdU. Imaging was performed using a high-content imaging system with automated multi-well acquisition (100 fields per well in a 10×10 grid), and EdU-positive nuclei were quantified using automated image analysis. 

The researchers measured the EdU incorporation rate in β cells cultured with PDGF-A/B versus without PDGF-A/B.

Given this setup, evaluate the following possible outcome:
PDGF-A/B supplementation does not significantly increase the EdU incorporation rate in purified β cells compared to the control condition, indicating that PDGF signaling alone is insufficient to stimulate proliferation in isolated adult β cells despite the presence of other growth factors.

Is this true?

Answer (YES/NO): NO